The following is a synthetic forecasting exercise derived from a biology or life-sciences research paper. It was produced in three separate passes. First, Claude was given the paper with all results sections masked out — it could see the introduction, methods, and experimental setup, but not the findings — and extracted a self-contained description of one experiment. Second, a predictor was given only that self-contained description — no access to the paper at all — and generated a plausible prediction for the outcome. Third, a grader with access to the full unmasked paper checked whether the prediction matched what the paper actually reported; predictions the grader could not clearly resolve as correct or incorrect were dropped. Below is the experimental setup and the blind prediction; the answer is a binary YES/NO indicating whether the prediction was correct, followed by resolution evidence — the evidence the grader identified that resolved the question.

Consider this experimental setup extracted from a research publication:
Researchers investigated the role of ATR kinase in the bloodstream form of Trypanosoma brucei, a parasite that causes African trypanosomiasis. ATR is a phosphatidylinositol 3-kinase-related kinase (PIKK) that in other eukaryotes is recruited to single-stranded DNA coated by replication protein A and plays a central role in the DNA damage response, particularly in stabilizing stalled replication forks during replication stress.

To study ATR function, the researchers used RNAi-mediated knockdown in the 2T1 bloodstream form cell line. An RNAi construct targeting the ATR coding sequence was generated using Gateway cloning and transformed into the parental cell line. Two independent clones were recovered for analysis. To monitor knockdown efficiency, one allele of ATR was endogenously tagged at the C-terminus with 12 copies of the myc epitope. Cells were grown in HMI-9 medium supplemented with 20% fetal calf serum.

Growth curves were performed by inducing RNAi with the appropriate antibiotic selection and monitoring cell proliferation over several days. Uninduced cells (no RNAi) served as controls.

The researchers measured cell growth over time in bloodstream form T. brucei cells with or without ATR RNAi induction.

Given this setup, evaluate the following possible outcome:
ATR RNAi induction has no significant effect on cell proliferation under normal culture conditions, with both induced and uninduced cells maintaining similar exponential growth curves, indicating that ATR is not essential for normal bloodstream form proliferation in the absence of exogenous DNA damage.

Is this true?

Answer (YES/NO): NO